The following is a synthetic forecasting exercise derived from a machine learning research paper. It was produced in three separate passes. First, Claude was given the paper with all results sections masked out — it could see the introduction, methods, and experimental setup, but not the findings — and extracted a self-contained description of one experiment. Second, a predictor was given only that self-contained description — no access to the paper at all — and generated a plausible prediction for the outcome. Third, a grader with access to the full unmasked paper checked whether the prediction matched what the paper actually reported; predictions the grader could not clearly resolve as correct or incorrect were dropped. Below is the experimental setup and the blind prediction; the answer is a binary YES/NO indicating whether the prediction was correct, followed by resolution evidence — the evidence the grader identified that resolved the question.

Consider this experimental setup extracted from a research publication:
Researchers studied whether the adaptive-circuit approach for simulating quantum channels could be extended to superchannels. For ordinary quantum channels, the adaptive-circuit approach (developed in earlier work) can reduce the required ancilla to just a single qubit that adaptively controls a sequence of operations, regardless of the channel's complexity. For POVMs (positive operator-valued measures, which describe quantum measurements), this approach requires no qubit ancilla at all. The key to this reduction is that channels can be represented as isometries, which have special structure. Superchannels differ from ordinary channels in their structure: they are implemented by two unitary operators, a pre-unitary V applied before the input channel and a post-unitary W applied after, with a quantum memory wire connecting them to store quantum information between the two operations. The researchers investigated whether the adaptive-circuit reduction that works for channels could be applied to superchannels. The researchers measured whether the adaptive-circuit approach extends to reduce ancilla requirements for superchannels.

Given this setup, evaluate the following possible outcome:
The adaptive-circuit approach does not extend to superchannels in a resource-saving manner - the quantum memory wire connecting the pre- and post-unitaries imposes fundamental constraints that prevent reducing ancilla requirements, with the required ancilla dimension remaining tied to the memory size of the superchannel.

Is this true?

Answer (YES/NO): YES